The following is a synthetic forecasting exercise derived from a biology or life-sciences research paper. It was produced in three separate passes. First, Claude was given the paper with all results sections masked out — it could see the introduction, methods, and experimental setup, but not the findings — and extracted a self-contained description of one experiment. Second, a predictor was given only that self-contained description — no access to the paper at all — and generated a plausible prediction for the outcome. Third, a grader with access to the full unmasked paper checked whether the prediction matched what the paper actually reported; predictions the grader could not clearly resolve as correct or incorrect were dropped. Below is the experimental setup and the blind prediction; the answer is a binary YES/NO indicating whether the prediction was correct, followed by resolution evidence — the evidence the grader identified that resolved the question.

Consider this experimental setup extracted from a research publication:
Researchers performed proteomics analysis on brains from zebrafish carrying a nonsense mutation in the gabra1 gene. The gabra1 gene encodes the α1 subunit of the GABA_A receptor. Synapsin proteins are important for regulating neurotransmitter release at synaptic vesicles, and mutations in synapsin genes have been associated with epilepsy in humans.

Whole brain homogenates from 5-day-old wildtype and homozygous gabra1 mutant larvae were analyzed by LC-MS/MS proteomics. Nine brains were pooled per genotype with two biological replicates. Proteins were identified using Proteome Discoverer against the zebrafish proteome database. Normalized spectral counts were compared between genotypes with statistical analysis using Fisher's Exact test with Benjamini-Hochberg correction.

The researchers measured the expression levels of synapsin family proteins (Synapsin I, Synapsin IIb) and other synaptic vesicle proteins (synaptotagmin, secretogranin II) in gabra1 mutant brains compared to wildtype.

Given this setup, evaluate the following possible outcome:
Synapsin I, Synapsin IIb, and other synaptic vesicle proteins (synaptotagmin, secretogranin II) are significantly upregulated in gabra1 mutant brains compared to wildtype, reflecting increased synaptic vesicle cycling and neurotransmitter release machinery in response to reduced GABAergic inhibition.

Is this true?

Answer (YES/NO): NO